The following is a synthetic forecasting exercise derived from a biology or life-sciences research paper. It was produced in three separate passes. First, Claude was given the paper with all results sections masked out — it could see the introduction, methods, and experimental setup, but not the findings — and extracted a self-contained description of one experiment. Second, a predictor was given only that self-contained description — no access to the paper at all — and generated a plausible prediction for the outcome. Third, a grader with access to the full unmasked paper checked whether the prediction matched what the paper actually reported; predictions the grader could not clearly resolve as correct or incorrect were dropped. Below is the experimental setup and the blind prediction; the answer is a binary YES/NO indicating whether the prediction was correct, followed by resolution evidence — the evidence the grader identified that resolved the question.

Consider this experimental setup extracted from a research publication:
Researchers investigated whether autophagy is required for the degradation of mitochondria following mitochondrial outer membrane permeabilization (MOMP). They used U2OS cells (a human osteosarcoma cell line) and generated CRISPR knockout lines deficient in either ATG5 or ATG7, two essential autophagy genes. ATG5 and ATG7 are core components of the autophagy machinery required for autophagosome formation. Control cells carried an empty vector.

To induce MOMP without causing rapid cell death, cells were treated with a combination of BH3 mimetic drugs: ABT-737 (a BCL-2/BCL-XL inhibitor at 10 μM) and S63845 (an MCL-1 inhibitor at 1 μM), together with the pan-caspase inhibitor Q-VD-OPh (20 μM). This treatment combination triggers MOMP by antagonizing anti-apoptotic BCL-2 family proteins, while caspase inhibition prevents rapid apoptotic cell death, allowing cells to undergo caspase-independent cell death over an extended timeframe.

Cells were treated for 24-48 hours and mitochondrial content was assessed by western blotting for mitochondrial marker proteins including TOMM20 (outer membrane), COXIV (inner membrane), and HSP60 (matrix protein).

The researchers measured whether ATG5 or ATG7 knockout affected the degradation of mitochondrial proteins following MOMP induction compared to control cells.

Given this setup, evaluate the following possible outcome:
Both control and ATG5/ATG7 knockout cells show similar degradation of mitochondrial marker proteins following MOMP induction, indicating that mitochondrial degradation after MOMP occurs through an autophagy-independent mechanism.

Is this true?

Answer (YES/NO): YES